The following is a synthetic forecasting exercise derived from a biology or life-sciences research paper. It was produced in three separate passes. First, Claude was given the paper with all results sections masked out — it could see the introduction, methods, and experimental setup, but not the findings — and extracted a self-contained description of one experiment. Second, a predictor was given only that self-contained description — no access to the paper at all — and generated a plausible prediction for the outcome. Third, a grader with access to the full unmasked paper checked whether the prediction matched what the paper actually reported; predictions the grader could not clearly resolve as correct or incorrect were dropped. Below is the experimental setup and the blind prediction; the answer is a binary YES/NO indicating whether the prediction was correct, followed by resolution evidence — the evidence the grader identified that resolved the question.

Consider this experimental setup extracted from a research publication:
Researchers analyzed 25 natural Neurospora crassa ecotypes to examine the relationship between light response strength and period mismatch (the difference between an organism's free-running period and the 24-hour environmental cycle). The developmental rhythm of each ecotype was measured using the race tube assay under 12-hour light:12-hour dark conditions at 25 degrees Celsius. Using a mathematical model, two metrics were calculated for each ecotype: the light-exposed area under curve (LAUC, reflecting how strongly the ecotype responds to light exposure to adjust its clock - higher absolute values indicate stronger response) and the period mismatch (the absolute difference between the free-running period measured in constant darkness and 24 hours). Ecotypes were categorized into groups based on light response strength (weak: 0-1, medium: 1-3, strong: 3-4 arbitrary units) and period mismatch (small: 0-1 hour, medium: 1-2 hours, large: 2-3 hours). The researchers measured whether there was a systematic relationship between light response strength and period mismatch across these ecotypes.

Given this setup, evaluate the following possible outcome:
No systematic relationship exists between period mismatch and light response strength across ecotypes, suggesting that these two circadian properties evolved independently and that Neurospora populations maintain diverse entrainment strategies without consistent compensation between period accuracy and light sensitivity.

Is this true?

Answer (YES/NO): YES